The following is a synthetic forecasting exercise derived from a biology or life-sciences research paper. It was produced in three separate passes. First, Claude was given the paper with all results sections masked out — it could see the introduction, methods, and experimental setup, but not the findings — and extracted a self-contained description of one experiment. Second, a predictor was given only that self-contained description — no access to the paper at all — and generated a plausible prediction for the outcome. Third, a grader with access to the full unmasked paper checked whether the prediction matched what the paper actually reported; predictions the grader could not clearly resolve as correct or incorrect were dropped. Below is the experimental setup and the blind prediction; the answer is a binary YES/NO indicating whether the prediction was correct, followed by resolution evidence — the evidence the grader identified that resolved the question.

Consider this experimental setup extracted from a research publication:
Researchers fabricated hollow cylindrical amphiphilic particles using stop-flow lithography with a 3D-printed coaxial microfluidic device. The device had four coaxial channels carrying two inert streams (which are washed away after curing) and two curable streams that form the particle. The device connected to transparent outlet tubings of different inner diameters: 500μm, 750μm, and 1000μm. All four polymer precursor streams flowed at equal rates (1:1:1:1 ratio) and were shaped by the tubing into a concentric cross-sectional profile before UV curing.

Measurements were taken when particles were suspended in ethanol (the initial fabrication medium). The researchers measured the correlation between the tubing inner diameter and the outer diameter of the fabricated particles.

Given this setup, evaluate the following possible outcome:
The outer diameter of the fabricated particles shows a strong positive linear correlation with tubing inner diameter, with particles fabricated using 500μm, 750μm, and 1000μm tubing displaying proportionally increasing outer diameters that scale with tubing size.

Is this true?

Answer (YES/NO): YES